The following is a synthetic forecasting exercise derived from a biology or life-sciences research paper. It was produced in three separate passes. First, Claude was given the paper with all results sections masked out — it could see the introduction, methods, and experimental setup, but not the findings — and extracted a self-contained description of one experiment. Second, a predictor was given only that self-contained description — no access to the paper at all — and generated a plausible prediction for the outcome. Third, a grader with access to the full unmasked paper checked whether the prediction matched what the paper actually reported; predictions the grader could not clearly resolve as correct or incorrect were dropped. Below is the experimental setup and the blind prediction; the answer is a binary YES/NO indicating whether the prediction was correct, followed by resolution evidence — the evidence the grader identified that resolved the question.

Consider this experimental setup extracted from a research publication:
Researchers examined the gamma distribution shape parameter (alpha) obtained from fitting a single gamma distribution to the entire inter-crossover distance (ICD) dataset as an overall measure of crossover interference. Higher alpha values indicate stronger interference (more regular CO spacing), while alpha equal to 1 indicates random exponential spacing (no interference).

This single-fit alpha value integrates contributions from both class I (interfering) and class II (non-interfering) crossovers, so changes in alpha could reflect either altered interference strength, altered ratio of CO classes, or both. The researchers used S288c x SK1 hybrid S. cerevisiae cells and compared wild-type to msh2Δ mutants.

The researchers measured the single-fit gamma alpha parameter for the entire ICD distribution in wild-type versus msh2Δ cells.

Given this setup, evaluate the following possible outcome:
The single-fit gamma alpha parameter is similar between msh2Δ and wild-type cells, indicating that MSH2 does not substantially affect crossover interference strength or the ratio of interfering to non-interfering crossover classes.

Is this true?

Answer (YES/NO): NO